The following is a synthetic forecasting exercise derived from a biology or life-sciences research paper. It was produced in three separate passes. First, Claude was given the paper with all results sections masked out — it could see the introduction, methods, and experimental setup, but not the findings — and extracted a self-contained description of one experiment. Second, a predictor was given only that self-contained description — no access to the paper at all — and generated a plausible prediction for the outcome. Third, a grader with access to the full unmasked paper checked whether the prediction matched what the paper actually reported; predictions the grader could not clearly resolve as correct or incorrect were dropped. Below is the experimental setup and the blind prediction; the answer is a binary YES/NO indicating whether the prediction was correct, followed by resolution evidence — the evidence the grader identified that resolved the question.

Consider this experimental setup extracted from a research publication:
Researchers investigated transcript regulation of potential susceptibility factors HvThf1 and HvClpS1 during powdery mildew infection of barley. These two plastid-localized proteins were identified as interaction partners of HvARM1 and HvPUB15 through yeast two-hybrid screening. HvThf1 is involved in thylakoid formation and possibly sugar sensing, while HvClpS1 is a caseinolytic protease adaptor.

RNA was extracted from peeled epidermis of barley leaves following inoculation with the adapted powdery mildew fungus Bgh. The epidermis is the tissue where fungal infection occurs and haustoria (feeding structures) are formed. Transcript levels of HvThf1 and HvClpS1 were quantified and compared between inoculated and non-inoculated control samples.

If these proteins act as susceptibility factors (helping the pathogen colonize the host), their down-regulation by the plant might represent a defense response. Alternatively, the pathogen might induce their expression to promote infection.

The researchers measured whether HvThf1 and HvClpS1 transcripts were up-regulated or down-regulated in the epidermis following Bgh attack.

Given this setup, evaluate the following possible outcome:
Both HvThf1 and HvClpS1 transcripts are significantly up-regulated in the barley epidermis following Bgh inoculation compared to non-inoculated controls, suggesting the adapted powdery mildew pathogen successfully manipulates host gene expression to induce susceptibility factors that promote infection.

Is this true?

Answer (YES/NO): NO